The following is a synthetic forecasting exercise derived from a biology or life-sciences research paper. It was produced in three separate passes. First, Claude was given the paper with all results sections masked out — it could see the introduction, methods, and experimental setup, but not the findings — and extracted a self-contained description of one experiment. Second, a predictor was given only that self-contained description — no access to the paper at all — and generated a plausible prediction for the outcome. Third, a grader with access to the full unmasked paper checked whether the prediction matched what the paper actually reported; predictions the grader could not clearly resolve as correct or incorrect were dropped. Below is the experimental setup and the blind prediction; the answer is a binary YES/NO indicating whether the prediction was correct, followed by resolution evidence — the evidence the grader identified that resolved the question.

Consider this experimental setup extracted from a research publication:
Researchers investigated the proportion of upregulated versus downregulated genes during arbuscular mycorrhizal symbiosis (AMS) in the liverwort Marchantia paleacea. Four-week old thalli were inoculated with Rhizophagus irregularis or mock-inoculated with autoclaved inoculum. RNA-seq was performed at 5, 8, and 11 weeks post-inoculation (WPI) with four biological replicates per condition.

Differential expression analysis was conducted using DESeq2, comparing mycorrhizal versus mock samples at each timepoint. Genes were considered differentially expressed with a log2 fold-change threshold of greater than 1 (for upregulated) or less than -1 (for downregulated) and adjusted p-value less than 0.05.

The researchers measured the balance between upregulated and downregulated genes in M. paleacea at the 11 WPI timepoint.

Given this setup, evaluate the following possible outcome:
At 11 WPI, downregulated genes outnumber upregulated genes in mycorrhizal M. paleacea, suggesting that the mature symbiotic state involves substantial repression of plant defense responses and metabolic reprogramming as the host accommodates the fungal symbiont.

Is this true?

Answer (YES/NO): NO